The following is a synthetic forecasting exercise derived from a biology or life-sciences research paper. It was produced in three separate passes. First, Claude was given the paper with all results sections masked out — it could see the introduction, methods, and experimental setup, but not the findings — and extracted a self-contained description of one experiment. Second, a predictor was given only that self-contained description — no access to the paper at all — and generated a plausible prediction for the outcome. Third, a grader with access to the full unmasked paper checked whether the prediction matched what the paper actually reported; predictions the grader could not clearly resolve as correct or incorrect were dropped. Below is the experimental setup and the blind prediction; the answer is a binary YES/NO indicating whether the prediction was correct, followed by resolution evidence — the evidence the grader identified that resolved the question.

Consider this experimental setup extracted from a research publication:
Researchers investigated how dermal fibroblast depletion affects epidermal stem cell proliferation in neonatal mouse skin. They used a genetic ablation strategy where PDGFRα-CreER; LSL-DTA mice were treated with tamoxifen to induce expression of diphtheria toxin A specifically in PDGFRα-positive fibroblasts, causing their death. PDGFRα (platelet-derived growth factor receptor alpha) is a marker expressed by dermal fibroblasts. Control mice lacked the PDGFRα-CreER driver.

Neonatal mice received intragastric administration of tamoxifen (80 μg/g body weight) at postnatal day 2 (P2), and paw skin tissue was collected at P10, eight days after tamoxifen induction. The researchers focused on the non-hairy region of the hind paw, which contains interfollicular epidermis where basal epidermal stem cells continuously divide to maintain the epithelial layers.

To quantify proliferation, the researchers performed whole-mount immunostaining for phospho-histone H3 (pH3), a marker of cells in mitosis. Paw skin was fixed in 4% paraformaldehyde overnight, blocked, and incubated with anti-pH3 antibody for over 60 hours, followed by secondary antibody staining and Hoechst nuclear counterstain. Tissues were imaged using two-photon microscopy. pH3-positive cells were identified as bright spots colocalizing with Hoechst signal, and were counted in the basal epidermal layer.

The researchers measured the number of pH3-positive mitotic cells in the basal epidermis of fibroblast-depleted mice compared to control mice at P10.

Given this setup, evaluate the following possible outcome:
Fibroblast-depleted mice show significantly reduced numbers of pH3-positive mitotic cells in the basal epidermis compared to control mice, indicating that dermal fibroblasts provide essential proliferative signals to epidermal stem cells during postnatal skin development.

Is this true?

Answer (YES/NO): NO